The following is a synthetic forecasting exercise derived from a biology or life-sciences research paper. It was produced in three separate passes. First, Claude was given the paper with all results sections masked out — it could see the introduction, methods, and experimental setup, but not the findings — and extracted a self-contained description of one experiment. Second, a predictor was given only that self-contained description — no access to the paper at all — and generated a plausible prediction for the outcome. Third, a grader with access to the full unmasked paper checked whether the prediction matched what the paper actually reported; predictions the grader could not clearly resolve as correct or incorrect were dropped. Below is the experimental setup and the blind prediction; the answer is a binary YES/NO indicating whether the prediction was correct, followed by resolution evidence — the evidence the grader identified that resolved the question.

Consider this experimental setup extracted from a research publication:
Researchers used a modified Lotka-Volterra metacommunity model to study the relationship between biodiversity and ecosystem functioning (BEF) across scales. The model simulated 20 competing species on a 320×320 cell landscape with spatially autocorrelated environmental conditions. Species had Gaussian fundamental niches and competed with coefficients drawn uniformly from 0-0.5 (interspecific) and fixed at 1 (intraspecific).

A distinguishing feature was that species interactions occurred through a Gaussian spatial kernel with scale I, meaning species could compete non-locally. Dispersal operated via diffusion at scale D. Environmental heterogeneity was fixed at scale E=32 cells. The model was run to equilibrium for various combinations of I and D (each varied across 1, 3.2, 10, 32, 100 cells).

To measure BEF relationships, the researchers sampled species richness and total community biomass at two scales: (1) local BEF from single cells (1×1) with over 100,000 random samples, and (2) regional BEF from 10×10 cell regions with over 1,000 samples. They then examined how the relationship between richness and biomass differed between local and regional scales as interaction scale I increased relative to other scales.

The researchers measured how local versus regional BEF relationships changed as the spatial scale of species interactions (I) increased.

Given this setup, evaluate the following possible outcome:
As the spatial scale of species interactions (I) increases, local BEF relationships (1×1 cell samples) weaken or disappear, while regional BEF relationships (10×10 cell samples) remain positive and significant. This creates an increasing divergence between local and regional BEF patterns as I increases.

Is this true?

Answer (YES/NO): NO